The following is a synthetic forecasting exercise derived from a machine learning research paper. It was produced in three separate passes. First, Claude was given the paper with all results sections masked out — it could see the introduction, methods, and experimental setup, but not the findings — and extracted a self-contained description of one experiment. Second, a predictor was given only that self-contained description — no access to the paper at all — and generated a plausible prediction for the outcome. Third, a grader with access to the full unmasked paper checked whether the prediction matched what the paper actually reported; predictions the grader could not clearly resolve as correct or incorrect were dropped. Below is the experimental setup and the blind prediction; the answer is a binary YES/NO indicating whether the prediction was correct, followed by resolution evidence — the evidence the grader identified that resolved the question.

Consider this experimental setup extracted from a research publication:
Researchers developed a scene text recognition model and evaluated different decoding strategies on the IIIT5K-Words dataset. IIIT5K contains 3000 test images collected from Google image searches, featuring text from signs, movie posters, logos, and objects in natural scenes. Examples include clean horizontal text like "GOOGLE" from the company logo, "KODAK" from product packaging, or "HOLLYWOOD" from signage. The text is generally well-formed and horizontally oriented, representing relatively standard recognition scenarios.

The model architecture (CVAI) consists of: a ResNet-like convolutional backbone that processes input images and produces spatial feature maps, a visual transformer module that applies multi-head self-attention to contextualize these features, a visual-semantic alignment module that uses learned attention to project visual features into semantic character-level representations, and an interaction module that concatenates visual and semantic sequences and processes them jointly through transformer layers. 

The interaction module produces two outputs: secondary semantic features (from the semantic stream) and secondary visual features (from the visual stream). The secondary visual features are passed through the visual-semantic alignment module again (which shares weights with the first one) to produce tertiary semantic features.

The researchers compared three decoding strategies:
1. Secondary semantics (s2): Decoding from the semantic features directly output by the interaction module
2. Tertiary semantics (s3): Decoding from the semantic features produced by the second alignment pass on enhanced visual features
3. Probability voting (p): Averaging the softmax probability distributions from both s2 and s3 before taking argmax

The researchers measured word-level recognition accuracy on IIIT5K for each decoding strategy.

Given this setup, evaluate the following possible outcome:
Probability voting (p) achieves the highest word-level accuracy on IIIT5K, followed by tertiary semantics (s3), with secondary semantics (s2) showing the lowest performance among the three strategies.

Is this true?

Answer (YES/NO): NO